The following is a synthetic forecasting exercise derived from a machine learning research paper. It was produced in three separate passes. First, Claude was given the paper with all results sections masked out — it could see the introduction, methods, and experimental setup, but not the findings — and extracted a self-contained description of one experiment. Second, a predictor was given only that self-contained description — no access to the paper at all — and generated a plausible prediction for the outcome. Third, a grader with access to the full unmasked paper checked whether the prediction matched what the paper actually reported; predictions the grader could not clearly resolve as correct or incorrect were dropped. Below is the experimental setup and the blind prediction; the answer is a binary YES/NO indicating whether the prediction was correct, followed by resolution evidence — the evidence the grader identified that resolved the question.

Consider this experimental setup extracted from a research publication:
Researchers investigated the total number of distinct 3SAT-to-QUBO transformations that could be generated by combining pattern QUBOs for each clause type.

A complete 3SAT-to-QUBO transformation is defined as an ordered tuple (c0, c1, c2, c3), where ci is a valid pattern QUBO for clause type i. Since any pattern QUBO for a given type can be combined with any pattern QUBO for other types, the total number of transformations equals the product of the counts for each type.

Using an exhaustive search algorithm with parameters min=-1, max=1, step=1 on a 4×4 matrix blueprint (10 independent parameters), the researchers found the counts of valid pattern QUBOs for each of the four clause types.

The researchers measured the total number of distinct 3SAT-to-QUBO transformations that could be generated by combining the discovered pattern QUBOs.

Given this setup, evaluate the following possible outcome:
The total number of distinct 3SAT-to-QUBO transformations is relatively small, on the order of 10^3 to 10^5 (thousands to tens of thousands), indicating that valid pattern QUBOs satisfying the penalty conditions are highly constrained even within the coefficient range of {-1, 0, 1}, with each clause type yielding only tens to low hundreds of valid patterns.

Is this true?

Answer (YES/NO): NO